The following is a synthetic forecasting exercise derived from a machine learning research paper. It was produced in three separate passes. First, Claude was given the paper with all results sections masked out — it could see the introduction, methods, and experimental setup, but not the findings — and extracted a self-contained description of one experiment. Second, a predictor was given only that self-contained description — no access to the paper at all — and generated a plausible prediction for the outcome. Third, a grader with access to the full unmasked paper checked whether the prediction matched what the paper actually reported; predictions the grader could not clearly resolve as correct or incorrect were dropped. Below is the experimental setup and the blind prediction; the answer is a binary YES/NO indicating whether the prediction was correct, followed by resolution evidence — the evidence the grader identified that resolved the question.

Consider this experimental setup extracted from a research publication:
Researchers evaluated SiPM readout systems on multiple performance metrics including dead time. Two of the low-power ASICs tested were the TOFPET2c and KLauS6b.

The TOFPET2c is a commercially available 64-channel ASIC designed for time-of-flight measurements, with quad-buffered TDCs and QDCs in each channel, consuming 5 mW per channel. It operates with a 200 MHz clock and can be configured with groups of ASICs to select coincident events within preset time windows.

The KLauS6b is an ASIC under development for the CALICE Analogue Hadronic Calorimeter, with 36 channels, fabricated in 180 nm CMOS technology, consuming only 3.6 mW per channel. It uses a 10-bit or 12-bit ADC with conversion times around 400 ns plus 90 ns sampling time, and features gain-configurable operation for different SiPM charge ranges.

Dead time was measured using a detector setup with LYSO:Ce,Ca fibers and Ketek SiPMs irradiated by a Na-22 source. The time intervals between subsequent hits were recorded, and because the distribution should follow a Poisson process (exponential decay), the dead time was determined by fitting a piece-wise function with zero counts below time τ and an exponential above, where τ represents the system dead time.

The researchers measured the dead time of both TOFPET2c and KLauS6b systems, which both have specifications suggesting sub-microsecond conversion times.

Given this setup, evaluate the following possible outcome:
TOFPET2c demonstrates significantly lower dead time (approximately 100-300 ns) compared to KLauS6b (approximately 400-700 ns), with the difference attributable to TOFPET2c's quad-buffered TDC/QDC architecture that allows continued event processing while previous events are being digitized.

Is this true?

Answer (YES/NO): NO